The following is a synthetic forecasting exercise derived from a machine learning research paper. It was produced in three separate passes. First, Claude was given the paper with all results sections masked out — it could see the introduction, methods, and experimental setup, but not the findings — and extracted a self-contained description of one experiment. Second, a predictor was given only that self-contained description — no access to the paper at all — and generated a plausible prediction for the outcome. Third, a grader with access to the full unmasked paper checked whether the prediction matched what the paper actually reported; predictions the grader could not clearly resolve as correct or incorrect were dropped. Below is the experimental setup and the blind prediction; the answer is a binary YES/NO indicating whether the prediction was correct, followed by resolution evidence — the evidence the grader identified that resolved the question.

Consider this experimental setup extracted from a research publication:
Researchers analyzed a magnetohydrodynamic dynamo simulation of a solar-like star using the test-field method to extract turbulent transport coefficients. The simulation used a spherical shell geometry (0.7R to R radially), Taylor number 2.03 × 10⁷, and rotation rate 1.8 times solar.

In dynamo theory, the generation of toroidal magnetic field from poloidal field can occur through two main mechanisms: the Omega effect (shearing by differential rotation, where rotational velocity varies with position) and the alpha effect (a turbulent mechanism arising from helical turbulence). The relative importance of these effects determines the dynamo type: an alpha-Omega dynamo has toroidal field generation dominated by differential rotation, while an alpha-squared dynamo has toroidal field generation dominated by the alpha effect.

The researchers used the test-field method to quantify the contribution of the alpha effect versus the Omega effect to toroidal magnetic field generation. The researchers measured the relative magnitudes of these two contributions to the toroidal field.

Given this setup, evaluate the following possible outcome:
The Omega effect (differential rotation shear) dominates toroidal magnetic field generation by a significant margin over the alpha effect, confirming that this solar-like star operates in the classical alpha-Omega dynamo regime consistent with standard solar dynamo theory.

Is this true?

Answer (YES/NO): NO